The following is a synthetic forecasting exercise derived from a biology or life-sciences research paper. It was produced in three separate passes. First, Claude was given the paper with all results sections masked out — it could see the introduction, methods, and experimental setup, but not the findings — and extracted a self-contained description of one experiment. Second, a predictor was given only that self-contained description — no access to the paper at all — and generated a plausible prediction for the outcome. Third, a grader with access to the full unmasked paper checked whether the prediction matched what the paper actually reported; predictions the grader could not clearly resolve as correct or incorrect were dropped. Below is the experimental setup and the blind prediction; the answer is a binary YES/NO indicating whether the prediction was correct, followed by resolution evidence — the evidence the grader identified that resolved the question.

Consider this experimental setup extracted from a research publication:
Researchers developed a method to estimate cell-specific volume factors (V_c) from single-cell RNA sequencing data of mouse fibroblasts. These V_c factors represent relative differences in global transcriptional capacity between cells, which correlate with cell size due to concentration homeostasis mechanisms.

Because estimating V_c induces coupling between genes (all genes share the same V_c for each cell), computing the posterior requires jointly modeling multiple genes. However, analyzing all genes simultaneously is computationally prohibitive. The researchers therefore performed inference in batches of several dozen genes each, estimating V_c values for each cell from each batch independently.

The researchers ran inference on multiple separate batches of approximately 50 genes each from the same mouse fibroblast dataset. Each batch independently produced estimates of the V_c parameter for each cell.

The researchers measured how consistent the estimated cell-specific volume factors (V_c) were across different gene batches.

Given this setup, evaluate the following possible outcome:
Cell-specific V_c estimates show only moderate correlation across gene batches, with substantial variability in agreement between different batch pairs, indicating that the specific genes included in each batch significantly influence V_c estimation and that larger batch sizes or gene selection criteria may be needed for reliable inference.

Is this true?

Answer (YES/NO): NO